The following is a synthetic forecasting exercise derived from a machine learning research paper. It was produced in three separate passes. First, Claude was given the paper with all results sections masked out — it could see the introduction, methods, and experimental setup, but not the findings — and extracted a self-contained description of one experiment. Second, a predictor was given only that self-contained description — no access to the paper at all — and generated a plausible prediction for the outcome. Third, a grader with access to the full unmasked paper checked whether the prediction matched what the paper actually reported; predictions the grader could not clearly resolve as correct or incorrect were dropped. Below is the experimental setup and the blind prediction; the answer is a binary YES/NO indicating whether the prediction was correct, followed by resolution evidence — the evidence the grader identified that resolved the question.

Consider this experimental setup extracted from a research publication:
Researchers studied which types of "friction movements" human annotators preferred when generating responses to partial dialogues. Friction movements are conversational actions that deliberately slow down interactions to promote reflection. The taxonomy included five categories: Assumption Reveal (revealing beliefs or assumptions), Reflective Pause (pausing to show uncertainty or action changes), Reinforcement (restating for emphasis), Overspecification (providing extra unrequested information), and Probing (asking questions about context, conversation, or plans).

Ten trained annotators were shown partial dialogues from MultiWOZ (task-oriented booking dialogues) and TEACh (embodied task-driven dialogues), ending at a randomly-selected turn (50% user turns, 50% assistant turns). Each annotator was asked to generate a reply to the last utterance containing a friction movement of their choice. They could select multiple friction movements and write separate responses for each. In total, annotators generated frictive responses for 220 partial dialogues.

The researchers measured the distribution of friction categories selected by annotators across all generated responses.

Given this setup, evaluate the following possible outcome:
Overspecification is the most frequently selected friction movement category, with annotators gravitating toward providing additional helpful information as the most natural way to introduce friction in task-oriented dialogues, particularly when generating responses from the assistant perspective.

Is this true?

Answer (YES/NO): NO